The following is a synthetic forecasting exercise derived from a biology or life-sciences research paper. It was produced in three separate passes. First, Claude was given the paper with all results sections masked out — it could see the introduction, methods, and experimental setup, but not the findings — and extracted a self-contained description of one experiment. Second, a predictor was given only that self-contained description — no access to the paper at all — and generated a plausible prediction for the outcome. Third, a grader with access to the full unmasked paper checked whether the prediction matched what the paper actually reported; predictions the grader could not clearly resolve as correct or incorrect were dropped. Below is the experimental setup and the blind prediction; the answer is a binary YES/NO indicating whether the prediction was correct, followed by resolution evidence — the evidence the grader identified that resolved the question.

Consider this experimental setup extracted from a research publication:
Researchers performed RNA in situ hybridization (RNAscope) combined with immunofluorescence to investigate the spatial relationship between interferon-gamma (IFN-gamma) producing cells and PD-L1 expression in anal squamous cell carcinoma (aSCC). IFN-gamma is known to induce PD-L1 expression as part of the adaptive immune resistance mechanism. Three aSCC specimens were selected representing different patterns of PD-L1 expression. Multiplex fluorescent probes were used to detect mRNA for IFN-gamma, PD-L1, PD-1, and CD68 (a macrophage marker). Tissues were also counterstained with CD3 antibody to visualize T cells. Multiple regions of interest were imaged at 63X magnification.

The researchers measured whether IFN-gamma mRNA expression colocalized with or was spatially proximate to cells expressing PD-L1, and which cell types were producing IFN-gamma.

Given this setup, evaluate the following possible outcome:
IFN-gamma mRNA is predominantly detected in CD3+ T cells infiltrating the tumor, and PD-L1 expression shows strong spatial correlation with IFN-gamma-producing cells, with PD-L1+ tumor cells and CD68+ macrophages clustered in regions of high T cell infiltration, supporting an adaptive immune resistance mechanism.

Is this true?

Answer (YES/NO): YES